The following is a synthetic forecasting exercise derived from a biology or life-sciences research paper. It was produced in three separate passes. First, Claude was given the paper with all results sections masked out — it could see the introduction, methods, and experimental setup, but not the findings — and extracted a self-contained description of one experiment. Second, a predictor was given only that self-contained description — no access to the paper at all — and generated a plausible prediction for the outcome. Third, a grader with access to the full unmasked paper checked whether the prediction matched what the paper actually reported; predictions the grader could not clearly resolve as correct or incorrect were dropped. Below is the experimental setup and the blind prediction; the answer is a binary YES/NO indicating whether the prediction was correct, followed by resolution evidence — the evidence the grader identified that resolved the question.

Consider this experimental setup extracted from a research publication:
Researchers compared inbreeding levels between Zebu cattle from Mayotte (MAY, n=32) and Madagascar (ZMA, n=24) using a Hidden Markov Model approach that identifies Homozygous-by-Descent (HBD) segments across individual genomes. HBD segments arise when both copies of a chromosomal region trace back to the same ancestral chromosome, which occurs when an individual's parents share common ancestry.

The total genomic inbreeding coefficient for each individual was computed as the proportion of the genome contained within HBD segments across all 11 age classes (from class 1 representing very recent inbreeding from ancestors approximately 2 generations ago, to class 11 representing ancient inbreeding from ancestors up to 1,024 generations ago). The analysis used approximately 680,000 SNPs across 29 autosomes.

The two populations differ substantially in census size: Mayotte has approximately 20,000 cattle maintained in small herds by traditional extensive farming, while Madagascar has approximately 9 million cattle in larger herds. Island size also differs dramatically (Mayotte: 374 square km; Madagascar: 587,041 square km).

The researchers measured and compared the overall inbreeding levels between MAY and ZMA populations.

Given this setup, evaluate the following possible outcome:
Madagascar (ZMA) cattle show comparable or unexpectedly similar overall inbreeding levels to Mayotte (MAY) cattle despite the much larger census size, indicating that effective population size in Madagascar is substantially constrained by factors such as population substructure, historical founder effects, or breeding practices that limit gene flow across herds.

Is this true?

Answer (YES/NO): YES